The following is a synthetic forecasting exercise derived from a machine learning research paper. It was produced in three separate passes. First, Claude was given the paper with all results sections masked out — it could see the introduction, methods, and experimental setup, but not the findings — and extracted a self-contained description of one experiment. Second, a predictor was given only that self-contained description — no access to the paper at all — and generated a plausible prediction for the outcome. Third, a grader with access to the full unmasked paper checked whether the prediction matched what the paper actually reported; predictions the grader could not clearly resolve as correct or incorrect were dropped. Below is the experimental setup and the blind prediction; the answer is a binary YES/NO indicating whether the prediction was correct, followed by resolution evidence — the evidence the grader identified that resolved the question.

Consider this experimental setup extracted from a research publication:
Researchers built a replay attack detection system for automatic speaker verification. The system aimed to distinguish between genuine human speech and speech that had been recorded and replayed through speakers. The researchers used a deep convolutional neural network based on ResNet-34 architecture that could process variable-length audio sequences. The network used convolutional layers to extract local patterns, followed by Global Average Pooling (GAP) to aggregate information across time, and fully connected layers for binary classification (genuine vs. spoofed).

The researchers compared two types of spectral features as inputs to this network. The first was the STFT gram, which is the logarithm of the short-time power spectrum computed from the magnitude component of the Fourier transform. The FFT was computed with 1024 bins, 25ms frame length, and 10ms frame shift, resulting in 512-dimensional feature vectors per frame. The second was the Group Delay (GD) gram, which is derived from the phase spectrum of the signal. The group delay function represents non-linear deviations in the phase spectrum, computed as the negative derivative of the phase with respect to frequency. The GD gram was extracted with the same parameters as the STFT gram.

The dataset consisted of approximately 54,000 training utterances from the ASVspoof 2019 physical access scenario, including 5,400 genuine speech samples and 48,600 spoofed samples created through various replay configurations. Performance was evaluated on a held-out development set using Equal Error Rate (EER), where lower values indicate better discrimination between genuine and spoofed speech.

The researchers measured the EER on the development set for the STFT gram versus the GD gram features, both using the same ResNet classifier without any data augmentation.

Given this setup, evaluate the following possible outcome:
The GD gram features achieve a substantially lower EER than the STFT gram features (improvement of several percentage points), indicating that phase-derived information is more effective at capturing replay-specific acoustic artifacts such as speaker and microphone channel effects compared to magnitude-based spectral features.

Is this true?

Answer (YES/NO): YES